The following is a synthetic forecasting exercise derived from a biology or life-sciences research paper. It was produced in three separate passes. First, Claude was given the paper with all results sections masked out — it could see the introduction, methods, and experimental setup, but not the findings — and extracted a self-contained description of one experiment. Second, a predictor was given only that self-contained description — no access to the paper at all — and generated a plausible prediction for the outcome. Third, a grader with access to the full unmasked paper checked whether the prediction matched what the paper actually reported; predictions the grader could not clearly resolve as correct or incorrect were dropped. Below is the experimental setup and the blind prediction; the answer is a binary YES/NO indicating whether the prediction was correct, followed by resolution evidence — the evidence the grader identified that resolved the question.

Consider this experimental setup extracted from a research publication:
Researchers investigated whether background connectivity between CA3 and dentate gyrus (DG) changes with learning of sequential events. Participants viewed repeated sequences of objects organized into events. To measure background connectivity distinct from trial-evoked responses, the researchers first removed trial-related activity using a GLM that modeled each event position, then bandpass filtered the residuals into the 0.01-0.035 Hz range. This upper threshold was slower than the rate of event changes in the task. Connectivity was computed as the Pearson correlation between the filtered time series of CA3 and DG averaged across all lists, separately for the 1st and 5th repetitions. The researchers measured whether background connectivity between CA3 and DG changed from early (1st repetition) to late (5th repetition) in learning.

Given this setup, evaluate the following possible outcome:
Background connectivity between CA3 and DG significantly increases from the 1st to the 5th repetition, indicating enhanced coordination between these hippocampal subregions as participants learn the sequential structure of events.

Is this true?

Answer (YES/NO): YES